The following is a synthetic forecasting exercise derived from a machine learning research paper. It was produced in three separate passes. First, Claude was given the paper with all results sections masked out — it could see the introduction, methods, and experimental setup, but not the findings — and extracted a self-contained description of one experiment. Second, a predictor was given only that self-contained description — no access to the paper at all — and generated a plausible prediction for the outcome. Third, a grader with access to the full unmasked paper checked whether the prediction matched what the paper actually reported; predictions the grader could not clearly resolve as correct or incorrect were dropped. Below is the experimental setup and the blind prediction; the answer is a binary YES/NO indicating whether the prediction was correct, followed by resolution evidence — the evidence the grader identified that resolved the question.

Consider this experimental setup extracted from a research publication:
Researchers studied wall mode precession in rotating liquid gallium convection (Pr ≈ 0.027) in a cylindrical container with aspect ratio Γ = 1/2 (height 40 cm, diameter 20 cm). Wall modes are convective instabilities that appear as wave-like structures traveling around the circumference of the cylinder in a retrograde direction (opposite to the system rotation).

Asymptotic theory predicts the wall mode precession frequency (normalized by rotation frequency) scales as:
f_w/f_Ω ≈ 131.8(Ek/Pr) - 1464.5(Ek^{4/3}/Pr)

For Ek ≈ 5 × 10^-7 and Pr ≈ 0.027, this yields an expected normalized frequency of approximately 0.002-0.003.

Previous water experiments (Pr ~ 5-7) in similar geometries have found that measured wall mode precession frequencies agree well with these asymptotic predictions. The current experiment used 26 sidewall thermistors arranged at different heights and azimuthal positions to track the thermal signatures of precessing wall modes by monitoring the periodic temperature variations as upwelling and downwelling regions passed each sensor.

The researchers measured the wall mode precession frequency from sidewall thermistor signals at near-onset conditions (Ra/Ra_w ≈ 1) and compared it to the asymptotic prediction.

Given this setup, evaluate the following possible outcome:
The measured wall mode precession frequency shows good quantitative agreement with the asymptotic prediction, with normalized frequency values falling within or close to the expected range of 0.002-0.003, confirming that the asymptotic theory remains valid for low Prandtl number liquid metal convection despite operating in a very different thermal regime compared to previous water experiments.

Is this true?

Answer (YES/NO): NO